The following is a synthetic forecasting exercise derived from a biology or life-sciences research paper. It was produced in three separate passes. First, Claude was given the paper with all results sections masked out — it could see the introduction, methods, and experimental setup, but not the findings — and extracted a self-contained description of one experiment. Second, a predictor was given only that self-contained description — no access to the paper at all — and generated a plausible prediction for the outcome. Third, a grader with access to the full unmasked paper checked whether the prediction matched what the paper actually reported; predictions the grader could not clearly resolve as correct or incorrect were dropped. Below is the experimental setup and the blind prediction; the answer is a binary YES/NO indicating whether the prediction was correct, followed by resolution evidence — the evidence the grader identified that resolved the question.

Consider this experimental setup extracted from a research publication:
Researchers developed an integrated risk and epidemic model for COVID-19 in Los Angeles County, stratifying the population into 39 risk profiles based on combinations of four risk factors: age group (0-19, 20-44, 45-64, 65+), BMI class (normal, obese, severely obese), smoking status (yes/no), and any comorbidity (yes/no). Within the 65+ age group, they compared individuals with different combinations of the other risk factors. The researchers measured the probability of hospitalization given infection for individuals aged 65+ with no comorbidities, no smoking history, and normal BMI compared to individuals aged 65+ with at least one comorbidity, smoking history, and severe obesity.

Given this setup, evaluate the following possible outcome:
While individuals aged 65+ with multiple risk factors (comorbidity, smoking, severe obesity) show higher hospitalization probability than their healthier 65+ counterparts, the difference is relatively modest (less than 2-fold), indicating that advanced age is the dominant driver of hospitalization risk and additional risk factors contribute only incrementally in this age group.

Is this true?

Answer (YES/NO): NO